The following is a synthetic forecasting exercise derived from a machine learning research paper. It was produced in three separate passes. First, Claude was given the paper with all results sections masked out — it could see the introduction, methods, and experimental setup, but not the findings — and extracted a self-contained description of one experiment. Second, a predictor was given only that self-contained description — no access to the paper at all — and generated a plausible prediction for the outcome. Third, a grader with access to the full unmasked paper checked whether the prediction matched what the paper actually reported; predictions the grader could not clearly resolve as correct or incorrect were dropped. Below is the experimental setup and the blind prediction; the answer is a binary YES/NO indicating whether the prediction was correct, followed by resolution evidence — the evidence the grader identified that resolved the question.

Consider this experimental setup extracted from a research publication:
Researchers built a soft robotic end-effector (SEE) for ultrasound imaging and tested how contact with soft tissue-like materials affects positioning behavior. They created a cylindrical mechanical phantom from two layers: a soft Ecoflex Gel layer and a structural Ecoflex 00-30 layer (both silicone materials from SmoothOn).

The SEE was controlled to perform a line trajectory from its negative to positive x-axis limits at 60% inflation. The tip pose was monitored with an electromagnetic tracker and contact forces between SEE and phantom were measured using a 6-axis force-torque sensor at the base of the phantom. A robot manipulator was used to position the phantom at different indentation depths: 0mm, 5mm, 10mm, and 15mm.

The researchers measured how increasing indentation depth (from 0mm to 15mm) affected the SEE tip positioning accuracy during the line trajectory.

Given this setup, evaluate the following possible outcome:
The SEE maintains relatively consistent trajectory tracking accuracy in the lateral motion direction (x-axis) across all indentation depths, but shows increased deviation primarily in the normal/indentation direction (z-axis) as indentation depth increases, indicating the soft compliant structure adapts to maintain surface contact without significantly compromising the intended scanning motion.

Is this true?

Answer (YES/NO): NO